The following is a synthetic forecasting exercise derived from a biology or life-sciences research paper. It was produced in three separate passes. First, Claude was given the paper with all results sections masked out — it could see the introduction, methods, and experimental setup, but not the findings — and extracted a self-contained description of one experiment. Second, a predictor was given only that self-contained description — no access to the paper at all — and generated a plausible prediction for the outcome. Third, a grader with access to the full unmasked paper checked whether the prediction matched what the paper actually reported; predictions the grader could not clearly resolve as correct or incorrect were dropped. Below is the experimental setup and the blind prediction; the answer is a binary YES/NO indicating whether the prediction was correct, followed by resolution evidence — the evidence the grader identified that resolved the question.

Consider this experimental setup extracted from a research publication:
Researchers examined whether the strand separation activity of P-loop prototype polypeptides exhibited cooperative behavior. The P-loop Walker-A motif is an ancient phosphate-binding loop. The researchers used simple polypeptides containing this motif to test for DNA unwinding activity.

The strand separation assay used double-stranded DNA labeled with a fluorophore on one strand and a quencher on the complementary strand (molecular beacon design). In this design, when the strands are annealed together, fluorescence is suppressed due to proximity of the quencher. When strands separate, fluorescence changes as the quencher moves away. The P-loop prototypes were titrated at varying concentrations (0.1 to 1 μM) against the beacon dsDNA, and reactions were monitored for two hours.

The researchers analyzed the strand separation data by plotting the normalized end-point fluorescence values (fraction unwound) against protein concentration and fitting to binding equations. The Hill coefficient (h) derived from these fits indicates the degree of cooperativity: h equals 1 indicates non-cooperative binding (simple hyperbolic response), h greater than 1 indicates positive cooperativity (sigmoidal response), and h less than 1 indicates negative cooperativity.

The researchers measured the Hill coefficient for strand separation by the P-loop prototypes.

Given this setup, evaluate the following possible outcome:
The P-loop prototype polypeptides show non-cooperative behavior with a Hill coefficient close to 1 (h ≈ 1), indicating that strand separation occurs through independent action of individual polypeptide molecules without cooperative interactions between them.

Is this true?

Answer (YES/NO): NO